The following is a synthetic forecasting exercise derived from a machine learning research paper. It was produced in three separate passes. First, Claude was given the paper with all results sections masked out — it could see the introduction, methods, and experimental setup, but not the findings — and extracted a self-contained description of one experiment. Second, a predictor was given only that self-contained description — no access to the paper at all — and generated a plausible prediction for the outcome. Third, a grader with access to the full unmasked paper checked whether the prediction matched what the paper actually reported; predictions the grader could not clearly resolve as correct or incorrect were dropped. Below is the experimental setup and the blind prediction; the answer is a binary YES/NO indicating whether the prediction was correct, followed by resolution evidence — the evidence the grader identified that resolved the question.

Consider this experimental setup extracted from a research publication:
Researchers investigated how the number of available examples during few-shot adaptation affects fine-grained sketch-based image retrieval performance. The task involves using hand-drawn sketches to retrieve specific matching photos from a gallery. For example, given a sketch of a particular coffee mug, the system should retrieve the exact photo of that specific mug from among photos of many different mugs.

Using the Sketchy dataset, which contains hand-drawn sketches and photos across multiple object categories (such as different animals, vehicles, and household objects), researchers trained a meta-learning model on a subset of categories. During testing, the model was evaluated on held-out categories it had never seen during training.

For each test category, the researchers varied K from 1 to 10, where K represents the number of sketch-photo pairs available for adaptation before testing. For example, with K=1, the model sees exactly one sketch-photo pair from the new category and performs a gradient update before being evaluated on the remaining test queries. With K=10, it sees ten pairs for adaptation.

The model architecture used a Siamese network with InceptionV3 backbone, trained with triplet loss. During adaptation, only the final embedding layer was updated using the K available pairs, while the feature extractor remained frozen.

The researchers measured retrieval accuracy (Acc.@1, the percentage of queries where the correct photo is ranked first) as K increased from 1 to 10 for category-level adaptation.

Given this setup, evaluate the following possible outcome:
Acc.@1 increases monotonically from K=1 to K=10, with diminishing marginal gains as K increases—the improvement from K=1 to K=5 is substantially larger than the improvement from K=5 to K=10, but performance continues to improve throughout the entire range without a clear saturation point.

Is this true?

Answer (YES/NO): YES